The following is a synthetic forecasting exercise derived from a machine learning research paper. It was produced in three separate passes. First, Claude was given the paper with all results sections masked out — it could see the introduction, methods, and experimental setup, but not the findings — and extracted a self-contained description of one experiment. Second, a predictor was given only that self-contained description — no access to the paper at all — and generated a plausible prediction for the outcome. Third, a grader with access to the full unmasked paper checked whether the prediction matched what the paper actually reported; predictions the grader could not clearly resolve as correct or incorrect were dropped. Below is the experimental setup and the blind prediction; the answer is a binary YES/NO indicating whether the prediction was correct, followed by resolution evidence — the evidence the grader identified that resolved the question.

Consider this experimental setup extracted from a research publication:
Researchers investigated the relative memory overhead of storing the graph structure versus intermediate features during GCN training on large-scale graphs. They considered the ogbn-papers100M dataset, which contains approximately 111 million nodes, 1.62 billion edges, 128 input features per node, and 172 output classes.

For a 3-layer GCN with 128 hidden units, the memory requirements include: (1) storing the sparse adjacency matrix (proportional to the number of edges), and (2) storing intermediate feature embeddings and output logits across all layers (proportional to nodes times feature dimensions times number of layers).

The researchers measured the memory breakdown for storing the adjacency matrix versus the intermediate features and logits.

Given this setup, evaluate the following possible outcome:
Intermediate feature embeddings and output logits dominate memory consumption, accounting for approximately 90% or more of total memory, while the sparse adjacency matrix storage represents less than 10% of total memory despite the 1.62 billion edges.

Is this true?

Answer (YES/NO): YES